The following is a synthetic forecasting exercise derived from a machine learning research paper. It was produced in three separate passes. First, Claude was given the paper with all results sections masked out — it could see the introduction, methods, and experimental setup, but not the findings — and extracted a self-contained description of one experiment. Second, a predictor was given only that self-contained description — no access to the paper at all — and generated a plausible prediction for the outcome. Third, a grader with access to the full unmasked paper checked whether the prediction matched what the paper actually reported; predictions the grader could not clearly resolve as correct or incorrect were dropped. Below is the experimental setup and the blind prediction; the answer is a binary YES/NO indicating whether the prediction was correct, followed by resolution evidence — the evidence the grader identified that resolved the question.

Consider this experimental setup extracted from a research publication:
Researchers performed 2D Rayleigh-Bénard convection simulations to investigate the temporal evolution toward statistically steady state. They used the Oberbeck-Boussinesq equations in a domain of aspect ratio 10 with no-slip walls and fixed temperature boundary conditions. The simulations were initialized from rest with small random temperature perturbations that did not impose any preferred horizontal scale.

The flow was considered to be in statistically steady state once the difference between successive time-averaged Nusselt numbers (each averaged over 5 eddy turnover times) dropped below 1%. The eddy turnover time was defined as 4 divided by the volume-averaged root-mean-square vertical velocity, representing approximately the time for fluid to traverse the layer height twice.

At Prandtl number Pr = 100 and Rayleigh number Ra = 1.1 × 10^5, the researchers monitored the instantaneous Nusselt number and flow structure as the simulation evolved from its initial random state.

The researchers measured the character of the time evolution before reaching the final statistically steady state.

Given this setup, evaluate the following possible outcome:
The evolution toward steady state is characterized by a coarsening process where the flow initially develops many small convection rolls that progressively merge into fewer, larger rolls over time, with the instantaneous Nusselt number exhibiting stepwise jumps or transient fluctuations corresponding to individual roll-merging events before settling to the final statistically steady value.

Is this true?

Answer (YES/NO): NO